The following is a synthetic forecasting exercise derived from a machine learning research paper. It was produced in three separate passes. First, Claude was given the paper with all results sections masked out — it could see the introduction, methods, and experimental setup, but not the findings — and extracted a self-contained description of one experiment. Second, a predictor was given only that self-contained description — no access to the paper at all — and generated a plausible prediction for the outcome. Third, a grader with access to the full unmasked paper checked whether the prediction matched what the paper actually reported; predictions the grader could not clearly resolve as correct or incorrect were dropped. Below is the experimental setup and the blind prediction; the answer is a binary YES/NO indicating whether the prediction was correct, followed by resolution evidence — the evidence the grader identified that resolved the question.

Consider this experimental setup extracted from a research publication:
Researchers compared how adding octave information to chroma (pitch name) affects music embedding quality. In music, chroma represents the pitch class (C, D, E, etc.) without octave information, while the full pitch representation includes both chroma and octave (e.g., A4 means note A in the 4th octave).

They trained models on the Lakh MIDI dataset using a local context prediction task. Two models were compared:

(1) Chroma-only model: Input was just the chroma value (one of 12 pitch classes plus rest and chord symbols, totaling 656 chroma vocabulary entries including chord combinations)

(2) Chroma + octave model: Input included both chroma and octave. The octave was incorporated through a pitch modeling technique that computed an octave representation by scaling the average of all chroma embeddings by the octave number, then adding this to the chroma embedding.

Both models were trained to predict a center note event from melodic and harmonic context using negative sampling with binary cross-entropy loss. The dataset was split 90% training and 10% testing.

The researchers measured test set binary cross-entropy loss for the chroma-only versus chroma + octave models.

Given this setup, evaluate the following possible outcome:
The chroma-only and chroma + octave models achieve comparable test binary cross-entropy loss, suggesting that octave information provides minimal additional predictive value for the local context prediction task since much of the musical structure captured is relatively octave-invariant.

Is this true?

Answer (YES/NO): NO